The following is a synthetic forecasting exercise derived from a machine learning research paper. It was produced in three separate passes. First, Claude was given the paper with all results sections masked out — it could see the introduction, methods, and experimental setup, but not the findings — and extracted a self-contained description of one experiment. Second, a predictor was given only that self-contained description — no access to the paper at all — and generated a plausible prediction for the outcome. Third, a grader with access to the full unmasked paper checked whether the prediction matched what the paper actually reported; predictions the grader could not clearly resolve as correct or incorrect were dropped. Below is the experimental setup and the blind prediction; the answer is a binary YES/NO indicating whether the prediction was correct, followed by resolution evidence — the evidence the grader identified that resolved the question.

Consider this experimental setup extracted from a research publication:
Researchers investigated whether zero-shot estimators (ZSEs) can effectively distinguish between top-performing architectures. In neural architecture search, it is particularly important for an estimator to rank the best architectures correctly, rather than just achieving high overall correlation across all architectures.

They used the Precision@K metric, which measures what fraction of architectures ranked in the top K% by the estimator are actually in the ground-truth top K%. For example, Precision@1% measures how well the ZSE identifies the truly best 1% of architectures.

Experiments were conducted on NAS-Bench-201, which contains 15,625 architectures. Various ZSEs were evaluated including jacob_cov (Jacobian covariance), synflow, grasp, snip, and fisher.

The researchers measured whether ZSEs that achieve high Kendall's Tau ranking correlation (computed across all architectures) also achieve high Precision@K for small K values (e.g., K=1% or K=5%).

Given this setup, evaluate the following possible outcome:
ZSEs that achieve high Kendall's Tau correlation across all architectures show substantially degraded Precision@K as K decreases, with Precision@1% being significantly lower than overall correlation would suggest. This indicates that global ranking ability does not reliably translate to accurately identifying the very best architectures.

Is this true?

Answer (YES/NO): YES